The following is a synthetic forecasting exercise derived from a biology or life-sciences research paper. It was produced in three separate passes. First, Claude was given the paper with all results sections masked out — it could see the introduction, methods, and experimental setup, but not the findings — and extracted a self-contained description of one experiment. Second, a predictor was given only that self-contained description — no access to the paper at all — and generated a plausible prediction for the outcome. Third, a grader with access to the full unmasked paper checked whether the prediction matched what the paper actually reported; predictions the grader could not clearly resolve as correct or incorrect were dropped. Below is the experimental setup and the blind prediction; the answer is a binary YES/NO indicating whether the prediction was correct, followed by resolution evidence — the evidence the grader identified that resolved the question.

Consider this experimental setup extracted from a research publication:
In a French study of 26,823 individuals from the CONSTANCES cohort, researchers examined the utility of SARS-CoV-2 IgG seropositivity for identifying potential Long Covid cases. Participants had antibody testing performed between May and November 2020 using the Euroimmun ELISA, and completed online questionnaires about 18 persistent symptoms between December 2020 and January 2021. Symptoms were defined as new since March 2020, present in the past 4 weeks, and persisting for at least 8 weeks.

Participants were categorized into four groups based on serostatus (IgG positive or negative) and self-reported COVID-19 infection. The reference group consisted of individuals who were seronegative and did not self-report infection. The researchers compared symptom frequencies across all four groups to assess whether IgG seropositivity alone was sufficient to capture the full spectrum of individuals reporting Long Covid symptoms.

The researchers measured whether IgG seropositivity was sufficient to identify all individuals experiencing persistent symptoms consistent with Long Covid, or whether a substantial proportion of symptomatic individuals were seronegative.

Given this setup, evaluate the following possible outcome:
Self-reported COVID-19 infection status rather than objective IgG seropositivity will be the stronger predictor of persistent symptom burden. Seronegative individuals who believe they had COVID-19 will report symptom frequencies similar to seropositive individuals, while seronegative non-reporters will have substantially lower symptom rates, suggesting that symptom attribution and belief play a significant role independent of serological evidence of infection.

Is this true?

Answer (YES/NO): YES